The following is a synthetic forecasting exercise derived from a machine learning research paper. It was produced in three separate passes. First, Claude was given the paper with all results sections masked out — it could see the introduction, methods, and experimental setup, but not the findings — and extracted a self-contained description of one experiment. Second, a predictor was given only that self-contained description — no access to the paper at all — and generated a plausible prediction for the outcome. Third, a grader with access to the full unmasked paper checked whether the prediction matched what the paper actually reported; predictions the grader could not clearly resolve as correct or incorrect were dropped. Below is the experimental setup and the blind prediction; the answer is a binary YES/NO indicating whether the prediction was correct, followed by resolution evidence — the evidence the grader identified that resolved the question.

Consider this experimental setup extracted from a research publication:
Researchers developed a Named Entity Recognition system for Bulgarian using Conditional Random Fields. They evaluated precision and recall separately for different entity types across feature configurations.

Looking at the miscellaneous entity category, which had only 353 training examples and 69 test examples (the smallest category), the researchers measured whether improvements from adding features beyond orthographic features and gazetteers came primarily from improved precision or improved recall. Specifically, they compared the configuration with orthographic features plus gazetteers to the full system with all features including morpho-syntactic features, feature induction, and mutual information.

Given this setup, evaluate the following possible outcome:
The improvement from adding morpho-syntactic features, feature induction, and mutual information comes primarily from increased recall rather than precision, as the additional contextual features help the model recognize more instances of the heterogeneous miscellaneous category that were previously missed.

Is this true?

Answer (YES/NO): NO